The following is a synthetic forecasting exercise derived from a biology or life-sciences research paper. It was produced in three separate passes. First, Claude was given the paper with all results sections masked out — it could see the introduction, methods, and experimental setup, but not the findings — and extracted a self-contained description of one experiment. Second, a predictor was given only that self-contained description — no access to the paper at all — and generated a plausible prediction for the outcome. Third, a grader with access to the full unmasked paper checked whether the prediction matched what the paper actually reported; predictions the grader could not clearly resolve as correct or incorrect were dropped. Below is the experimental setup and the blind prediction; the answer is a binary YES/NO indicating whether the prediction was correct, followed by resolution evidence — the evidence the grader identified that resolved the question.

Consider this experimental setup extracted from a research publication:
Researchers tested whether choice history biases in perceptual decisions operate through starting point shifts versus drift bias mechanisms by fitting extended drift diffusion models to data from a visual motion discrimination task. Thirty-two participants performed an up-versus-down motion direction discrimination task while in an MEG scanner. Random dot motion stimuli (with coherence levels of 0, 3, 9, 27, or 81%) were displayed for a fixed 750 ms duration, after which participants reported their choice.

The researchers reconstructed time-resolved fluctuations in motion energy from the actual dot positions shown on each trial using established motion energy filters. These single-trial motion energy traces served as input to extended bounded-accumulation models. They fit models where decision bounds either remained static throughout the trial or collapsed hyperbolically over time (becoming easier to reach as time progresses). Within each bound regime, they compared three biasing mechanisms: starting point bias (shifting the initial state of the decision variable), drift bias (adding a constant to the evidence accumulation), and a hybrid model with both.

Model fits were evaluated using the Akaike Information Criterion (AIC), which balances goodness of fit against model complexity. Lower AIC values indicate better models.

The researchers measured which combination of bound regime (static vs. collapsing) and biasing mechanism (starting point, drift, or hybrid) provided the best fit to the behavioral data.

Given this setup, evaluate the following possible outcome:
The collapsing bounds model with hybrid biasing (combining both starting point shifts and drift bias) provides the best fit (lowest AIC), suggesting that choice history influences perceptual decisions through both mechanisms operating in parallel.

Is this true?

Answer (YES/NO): NO